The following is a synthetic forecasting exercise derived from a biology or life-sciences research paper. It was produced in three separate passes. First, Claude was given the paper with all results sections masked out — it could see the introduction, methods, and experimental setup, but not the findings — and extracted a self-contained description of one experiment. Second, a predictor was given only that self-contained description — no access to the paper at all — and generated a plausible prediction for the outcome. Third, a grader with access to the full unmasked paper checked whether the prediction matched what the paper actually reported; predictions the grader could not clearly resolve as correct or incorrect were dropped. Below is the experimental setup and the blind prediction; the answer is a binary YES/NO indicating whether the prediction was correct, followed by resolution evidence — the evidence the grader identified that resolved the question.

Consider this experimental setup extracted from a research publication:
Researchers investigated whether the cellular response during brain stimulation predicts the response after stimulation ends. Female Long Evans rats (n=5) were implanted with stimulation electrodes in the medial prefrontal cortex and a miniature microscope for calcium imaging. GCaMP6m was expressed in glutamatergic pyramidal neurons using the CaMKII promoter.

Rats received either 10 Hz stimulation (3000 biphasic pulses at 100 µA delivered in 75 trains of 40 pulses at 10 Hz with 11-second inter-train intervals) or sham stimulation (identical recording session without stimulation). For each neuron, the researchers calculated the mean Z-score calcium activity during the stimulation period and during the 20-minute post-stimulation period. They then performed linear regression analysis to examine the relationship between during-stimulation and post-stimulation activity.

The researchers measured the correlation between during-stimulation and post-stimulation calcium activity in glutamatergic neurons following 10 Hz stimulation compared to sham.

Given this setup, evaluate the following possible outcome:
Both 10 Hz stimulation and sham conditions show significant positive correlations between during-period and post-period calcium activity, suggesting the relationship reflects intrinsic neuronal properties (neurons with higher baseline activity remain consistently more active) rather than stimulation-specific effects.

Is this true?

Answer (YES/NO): NO